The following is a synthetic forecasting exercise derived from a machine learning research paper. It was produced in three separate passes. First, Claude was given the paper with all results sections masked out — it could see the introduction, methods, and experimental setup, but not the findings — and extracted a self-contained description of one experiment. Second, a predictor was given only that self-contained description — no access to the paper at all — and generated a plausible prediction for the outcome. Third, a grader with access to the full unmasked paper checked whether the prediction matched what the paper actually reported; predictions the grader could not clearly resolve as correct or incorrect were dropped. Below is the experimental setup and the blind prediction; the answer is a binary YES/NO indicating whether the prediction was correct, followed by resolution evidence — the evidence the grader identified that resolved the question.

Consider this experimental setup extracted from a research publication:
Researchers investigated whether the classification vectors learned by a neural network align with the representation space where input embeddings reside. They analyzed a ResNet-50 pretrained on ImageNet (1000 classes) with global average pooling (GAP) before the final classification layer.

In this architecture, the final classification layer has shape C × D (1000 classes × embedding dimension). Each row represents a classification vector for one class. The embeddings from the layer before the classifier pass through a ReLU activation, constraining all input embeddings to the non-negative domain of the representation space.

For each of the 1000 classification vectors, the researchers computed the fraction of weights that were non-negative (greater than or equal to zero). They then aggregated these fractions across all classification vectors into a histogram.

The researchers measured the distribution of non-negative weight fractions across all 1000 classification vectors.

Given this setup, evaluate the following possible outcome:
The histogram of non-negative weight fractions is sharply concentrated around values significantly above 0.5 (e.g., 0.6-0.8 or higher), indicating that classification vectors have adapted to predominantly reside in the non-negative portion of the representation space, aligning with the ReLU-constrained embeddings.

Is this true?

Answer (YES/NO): NO